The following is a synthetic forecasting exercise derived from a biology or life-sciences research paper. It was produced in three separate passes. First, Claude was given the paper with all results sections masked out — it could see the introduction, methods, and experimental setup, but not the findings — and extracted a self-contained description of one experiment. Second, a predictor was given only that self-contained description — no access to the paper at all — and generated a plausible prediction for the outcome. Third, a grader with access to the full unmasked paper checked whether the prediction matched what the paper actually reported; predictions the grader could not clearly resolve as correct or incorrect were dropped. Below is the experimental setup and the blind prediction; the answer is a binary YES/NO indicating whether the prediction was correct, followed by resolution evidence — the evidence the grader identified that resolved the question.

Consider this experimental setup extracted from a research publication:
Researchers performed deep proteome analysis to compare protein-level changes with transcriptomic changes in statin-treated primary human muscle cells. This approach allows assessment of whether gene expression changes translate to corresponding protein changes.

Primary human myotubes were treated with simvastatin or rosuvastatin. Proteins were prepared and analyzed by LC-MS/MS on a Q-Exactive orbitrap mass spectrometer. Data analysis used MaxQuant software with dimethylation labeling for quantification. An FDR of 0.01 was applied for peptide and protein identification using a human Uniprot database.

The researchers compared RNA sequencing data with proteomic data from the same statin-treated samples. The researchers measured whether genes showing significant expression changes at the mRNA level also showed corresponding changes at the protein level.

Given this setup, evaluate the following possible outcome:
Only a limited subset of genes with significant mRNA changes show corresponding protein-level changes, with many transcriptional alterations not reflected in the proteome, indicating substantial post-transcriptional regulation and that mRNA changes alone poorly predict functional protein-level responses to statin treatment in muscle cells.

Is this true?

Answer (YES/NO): YES